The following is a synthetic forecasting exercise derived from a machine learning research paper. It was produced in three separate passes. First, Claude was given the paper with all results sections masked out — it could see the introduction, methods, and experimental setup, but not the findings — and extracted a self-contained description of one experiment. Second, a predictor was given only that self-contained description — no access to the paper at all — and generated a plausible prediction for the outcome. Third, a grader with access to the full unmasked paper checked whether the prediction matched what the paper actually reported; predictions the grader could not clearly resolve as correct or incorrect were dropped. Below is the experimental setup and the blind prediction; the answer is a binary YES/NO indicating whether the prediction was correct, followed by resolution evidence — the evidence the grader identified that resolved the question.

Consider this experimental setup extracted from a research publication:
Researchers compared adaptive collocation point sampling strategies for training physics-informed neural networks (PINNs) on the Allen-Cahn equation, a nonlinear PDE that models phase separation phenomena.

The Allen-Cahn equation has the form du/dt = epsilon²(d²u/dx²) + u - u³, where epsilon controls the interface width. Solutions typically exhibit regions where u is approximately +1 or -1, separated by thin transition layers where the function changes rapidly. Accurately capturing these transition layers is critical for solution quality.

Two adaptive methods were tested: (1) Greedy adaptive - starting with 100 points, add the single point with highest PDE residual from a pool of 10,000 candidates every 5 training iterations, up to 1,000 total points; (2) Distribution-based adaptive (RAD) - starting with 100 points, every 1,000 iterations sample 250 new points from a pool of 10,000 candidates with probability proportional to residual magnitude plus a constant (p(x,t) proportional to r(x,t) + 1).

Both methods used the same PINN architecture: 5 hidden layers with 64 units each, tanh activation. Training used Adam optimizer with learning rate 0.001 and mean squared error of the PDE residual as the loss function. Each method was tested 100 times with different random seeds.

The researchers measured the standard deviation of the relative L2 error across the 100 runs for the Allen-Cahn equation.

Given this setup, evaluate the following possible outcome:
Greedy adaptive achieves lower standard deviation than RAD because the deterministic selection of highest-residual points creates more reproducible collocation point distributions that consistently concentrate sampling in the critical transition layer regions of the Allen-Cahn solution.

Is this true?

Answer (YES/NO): NO